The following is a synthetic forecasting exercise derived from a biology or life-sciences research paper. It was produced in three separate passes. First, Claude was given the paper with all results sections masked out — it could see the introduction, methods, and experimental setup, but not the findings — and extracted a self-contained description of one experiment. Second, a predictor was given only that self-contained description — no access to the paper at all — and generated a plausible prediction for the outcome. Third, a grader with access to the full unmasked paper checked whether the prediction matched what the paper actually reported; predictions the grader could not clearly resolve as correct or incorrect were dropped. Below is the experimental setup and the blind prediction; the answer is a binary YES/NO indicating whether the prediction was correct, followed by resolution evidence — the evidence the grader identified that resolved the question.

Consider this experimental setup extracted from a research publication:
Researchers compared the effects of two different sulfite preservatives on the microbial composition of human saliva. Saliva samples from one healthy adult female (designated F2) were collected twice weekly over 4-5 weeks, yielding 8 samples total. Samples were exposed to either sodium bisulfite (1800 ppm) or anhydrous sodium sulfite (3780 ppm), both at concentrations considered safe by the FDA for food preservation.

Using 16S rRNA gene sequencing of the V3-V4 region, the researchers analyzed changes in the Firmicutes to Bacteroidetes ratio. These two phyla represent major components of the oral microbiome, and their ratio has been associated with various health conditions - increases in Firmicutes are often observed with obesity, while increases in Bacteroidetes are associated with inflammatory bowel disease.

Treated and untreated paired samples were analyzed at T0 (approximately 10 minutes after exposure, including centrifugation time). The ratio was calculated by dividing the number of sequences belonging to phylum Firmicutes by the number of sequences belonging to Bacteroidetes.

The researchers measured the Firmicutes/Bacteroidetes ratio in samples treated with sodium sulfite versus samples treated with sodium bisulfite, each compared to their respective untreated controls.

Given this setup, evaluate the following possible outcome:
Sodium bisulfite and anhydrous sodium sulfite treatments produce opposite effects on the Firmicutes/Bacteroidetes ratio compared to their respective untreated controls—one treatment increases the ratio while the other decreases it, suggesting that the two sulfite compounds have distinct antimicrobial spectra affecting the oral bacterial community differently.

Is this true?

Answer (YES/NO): NO